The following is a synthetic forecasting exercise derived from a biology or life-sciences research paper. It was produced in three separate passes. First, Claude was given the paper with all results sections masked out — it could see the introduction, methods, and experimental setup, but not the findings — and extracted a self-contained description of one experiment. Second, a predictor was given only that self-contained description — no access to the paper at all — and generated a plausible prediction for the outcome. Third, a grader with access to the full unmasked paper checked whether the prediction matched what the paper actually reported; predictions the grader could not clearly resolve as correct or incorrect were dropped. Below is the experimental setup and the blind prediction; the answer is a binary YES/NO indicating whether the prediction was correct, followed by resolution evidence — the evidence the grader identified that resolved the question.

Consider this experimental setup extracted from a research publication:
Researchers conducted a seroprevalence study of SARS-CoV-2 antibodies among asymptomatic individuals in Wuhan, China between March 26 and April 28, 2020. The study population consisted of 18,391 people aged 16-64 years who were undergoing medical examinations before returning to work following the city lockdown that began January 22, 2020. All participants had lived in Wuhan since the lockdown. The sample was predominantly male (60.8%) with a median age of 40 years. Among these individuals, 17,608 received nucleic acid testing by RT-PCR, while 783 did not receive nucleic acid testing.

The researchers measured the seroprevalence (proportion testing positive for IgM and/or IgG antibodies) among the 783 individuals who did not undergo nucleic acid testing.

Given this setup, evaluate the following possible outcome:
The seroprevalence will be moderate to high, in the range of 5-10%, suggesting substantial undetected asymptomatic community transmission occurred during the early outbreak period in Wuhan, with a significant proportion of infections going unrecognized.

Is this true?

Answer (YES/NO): NO